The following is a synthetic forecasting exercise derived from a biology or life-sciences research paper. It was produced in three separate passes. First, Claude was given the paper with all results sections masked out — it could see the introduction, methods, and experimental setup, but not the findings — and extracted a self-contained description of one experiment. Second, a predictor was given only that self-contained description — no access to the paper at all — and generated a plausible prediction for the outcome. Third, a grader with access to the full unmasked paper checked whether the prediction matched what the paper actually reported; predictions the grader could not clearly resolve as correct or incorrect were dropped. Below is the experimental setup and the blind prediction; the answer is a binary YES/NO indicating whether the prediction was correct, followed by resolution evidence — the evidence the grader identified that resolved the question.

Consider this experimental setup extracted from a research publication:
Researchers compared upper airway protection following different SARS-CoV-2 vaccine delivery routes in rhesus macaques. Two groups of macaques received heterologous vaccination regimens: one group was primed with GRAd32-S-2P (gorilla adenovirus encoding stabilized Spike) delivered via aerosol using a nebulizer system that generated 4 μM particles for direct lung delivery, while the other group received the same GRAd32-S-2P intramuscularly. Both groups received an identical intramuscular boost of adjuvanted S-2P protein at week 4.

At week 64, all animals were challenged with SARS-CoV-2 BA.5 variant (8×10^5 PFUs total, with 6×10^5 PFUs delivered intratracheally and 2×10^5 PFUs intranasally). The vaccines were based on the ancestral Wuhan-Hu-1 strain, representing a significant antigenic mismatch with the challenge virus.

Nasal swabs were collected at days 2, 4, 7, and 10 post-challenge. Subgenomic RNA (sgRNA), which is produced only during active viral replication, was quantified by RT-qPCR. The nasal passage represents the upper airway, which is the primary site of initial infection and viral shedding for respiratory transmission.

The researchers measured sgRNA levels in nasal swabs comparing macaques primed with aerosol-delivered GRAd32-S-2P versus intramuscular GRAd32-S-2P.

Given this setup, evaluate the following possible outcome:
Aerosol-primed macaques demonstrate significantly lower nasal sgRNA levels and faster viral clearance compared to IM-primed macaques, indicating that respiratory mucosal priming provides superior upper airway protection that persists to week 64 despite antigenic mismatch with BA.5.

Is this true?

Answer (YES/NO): NO